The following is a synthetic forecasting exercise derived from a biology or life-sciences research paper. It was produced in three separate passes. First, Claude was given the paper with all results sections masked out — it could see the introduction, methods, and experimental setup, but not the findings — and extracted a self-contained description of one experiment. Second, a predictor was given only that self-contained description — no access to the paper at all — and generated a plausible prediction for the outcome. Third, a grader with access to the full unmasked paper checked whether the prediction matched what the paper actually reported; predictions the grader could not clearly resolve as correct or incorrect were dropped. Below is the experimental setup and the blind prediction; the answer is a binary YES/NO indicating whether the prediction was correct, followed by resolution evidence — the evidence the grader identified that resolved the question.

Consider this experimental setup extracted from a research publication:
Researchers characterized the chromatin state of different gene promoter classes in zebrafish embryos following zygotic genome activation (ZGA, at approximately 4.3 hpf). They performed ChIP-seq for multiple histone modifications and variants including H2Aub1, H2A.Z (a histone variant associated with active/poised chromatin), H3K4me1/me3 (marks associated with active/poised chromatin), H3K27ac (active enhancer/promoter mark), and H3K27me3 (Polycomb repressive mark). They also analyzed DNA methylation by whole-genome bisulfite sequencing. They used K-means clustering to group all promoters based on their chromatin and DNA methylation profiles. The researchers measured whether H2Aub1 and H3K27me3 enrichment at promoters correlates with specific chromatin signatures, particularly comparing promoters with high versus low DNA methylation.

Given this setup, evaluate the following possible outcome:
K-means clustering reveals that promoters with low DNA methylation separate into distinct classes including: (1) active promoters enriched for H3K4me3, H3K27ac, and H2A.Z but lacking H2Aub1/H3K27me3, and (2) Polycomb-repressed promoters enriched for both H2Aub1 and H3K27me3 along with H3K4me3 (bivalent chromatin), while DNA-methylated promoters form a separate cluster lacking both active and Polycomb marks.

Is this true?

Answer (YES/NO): NO